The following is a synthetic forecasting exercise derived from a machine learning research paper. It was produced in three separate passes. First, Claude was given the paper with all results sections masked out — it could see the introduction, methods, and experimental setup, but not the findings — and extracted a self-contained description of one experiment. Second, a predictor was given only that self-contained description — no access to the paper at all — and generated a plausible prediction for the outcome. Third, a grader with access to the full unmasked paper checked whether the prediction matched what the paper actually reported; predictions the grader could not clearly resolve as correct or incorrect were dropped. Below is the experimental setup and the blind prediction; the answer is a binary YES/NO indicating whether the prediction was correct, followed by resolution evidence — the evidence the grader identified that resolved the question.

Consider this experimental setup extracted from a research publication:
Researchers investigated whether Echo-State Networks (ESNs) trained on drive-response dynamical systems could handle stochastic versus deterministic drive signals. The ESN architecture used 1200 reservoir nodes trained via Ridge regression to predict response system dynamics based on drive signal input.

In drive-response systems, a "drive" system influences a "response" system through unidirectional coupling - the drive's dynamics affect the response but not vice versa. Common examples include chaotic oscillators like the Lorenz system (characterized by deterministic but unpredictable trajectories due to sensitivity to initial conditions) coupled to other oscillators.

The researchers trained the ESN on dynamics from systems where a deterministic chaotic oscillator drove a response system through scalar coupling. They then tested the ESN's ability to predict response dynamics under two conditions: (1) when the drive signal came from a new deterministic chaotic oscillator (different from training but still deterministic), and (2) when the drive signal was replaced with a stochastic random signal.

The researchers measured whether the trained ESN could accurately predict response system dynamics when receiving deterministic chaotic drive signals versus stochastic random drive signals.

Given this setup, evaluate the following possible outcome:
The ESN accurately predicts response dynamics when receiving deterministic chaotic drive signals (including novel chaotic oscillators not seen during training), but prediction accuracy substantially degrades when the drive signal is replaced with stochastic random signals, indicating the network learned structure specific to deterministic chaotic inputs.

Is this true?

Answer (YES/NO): YES